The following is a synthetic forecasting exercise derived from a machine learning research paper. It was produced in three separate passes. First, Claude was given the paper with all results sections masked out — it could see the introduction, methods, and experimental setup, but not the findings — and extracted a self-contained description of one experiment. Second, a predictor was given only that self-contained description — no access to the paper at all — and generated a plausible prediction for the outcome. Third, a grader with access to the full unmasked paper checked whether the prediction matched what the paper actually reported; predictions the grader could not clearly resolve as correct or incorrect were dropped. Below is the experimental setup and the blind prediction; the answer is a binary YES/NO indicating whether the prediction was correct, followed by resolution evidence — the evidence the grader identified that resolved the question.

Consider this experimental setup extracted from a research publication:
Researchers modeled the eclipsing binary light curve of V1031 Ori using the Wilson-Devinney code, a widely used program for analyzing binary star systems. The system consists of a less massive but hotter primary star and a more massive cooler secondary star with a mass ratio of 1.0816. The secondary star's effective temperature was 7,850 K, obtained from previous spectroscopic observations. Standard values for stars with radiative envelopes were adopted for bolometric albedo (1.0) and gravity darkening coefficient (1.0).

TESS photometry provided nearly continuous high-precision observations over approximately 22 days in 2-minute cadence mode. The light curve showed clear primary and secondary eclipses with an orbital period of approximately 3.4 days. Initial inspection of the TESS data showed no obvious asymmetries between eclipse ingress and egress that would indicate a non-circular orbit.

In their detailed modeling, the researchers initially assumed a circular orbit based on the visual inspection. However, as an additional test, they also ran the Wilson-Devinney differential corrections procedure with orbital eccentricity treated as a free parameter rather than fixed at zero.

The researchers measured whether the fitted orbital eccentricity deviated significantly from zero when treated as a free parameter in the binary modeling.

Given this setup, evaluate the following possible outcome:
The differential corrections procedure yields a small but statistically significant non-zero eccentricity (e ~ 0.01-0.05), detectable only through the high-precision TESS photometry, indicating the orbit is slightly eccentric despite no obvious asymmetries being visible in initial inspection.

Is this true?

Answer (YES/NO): NO